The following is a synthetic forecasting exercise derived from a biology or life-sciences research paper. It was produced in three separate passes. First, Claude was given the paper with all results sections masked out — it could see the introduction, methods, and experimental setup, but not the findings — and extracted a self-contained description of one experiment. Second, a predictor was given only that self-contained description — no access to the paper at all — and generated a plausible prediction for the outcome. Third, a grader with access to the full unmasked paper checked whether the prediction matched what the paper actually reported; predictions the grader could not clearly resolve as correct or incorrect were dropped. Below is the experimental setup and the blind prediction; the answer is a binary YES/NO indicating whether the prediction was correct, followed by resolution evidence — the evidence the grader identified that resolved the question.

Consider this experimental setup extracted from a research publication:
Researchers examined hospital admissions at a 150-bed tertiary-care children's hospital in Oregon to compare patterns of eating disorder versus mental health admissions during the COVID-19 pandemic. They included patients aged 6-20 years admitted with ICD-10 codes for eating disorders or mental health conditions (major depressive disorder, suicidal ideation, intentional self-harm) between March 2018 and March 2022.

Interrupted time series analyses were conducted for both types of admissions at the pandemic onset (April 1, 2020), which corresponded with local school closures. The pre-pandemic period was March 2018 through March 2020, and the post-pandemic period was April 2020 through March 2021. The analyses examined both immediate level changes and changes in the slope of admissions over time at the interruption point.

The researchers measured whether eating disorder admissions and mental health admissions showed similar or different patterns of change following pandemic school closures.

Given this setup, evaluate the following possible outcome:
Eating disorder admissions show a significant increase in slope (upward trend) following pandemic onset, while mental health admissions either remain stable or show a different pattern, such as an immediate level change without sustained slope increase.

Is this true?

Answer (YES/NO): NO